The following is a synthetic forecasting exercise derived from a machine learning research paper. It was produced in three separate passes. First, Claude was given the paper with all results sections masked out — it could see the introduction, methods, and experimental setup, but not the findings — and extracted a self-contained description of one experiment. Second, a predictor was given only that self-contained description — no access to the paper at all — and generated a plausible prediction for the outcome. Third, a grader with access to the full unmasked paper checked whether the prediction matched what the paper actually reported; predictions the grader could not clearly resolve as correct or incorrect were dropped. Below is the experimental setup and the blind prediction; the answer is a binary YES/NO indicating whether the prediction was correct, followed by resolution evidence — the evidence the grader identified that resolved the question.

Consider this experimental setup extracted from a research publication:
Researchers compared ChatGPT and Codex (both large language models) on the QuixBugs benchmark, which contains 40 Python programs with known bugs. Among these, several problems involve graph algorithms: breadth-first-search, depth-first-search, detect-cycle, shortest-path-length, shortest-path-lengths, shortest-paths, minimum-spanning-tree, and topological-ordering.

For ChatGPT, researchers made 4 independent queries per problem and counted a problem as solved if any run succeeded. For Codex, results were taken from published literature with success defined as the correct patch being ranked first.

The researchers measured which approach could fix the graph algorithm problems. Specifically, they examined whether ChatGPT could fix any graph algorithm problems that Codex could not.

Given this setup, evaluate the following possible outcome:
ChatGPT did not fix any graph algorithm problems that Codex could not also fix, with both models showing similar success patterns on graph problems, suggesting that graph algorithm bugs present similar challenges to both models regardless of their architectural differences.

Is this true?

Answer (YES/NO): NO